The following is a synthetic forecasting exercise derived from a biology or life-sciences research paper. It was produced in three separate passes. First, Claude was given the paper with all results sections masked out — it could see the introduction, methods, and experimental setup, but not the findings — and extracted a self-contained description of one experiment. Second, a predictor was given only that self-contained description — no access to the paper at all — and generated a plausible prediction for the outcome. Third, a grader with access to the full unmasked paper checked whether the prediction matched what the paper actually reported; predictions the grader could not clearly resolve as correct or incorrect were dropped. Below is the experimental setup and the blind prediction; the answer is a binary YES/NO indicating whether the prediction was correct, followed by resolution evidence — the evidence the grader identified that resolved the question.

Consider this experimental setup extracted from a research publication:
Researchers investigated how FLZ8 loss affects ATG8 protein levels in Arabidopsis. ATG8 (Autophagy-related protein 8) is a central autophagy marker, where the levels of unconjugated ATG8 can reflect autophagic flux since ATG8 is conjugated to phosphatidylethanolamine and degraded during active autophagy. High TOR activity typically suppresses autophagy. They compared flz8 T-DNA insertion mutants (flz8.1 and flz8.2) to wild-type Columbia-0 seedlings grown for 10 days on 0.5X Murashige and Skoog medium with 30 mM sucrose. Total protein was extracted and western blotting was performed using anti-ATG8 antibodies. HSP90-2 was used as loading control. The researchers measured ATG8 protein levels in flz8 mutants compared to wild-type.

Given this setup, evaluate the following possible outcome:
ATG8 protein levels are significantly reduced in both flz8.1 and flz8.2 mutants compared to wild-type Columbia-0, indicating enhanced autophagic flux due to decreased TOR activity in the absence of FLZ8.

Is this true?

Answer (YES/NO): NO